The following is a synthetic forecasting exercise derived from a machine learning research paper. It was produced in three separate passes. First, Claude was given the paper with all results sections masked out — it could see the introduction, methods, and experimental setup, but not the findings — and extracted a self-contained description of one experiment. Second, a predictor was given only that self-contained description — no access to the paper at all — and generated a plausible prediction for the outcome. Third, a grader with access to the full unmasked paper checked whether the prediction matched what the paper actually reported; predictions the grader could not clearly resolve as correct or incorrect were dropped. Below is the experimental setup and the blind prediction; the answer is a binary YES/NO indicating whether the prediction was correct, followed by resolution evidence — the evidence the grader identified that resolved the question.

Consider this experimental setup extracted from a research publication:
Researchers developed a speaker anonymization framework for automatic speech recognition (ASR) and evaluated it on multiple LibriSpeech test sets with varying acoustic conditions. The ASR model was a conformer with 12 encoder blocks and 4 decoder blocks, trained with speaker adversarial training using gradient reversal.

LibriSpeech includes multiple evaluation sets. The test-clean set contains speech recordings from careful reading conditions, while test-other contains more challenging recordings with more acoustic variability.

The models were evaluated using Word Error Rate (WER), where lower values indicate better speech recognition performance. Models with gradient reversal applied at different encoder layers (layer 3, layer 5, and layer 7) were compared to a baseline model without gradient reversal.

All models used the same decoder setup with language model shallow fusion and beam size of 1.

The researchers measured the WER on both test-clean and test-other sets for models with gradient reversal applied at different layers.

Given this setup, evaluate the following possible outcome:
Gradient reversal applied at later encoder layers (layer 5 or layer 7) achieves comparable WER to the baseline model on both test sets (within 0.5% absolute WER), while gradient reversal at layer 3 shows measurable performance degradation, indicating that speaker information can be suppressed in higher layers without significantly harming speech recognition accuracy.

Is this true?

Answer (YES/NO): NO